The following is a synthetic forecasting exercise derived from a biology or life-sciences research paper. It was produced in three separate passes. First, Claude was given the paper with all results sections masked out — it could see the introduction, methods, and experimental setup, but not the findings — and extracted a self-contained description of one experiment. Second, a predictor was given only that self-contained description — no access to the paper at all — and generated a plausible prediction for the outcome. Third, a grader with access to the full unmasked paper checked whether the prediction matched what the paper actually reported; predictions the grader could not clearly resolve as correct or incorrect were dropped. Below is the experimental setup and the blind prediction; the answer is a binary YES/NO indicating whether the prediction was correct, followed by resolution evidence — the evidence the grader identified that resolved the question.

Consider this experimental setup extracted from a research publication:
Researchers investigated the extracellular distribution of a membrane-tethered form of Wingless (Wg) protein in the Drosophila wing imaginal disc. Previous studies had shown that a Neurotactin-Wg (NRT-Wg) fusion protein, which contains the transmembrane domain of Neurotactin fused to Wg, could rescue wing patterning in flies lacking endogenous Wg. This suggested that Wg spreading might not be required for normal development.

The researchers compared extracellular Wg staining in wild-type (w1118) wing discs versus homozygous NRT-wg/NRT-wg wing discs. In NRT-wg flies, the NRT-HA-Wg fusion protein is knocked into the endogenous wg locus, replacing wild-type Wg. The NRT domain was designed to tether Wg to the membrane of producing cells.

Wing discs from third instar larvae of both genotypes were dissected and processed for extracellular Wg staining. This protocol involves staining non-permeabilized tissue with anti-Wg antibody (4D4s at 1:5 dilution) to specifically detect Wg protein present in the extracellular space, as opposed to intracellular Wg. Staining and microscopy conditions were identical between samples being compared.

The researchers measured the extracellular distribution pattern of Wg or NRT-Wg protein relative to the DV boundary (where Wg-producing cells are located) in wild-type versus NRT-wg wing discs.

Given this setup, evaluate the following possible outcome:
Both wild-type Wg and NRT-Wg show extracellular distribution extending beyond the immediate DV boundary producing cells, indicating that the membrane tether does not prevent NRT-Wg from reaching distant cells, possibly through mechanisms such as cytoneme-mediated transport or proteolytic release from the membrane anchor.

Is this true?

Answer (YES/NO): NO